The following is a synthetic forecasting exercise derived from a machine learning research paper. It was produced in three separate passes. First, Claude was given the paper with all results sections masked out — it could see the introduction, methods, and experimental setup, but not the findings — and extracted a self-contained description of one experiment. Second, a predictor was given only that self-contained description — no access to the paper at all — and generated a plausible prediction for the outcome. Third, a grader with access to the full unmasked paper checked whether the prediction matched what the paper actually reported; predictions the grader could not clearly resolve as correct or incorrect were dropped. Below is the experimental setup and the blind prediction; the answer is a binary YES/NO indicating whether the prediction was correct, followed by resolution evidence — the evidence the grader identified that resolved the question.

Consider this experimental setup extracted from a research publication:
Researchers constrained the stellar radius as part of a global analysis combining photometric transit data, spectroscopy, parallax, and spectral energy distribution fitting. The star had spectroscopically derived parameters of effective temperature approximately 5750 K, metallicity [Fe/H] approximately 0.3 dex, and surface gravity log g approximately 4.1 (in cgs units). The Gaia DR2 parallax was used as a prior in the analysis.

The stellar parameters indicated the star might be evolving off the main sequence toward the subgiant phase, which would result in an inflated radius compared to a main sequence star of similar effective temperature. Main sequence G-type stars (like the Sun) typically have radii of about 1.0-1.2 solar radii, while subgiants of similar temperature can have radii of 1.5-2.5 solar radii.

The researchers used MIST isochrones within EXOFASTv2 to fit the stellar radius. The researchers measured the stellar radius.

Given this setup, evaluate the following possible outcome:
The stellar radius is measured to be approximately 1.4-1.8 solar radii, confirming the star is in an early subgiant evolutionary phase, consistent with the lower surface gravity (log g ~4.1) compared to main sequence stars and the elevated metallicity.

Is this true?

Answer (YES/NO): YES